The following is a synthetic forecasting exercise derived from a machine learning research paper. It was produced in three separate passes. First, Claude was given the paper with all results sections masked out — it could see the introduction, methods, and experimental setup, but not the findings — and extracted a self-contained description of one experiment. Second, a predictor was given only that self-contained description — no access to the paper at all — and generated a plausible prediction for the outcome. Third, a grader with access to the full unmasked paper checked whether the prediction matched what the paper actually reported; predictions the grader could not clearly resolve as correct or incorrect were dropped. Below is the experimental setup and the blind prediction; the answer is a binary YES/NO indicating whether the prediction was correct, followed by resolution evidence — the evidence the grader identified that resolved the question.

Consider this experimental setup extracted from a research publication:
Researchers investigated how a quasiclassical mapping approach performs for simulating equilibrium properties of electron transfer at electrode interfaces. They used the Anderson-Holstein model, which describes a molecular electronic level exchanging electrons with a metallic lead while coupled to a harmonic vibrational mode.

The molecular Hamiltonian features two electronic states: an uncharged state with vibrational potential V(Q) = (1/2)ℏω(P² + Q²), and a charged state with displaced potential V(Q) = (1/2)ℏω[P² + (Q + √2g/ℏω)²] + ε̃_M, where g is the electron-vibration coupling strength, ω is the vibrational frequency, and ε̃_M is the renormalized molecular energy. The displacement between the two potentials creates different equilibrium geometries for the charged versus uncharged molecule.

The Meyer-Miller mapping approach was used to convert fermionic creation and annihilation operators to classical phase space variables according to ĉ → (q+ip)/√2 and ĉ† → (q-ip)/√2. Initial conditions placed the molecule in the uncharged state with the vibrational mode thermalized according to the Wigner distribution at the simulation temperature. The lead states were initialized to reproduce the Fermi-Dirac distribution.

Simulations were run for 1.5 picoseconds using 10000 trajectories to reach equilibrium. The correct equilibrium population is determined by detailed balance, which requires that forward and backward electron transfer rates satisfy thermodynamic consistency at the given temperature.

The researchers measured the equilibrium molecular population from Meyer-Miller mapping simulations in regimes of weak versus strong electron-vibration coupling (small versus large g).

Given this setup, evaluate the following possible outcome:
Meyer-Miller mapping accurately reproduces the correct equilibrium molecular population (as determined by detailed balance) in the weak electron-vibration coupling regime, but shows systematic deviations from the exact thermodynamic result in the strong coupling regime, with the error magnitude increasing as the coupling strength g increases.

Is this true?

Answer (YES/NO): YES